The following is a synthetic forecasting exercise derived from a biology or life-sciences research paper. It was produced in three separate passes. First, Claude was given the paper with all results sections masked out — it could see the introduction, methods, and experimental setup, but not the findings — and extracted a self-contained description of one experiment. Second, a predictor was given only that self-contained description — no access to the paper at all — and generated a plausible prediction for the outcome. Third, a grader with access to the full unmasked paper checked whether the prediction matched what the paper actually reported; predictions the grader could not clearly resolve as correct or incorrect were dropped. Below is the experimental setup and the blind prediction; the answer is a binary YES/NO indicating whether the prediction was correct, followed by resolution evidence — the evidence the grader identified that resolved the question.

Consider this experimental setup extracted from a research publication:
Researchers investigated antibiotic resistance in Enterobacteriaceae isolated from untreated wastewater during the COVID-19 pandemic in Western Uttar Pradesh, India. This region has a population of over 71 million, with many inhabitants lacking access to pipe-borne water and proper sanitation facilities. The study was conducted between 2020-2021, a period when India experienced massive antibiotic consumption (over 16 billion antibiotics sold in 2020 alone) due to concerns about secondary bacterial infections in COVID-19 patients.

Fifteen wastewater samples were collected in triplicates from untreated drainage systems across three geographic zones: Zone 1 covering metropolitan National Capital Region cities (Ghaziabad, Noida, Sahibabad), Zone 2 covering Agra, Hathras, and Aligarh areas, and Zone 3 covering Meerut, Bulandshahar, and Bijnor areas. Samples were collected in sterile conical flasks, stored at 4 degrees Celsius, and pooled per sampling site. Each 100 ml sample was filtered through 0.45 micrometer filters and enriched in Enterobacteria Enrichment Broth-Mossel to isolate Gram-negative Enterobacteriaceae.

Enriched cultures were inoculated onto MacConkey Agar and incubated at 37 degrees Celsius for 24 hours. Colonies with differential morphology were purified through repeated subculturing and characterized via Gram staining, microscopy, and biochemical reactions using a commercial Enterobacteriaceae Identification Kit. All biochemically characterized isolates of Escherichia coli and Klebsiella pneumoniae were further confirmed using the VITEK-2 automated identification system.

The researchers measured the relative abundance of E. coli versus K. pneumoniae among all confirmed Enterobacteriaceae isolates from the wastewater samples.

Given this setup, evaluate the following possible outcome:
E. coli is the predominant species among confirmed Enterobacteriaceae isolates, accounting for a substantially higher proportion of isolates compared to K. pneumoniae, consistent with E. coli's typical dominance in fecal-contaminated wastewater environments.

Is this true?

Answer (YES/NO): YES